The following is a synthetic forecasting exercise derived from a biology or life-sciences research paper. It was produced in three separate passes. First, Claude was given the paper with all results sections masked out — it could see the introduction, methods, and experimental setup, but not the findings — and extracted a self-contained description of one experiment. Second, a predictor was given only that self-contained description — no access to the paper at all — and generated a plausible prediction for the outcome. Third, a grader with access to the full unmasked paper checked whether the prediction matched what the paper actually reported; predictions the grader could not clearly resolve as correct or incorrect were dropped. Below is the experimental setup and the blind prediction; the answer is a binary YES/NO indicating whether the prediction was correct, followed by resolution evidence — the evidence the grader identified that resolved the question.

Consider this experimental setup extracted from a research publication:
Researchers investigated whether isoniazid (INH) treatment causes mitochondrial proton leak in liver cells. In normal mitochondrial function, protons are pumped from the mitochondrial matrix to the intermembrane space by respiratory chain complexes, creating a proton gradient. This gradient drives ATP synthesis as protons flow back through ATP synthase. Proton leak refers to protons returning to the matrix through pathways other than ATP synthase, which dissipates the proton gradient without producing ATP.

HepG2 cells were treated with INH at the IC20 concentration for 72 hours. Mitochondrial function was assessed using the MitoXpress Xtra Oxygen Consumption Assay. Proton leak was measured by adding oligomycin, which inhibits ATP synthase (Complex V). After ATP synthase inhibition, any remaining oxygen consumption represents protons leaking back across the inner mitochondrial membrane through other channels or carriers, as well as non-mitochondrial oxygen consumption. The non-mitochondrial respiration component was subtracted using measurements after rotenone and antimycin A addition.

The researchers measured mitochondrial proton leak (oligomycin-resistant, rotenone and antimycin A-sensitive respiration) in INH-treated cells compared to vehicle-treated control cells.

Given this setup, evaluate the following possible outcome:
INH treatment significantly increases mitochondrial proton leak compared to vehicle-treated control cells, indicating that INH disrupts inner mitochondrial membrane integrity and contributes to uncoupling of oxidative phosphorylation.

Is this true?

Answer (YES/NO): YES